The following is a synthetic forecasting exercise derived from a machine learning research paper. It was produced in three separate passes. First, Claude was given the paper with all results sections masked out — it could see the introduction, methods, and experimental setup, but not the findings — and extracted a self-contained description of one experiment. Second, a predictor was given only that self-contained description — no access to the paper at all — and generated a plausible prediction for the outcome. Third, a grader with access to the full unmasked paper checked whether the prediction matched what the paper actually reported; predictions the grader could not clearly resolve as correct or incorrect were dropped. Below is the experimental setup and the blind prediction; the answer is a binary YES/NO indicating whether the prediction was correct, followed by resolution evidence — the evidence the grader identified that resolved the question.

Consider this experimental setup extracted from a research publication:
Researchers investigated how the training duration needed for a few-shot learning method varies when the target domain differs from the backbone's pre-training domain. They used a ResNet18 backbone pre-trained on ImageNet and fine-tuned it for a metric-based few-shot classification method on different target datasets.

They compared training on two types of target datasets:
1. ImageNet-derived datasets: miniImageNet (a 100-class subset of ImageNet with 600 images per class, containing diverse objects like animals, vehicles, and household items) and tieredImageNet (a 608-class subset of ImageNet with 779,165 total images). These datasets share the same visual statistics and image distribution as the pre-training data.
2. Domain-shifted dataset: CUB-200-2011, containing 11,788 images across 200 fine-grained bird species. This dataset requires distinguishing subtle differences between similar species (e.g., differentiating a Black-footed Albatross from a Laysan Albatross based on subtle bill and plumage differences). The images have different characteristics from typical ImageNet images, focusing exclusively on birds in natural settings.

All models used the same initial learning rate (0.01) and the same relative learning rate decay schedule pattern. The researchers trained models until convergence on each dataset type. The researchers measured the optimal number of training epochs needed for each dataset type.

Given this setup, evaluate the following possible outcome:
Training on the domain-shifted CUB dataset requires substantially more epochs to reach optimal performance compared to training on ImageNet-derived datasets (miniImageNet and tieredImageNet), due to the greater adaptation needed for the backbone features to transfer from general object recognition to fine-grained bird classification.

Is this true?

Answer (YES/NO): YES